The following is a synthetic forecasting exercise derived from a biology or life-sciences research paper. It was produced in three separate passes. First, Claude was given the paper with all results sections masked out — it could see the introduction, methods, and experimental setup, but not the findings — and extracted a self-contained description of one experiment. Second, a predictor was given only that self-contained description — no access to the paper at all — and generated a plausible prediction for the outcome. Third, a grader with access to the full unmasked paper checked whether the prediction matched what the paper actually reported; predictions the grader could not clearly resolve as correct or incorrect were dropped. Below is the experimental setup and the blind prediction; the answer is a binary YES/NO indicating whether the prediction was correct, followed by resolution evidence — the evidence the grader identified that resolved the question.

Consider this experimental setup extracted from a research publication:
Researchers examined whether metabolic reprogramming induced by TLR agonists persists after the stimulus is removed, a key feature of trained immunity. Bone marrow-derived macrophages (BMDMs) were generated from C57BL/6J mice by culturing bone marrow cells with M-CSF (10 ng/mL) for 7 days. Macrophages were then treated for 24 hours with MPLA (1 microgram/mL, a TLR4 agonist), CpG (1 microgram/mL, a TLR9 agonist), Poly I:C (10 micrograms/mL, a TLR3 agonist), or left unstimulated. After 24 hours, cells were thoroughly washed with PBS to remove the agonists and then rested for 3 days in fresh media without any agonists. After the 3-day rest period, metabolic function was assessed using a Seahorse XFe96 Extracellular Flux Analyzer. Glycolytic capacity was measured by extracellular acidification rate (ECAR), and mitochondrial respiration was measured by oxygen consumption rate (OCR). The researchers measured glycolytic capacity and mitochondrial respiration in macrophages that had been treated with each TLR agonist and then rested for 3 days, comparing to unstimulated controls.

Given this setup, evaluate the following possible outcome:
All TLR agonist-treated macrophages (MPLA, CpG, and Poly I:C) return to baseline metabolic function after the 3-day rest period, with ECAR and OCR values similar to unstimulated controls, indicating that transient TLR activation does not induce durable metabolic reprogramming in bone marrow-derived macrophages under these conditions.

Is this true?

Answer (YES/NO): NO